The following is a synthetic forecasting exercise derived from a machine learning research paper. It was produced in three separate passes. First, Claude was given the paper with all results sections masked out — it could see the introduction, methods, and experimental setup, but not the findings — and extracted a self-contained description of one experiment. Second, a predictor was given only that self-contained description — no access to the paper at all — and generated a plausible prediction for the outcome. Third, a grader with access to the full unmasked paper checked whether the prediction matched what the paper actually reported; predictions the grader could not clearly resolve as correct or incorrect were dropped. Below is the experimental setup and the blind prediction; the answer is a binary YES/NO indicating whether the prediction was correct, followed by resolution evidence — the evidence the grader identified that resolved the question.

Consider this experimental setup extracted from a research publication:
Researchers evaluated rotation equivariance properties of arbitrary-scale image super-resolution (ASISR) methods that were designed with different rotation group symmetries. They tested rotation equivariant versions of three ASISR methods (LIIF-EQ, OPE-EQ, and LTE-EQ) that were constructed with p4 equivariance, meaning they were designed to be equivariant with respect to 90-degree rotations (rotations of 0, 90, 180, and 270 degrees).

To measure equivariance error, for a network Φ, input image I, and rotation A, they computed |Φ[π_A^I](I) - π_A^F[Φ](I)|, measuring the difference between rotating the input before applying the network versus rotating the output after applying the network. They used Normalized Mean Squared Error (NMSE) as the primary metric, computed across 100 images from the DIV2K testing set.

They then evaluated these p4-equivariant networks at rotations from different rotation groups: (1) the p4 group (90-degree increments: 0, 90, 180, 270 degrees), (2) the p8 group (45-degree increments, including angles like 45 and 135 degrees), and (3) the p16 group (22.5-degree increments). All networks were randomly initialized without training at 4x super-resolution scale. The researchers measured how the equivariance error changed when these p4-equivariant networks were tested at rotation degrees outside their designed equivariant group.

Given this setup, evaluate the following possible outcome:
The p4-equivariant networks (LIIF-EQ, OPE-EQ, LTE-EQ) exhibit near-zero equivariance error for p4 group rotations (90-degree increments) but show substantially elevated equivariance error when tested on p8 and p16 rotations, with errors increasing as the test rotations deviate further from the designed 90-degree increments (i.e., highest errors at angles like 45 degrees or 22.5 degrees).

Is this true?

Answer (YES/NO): YES